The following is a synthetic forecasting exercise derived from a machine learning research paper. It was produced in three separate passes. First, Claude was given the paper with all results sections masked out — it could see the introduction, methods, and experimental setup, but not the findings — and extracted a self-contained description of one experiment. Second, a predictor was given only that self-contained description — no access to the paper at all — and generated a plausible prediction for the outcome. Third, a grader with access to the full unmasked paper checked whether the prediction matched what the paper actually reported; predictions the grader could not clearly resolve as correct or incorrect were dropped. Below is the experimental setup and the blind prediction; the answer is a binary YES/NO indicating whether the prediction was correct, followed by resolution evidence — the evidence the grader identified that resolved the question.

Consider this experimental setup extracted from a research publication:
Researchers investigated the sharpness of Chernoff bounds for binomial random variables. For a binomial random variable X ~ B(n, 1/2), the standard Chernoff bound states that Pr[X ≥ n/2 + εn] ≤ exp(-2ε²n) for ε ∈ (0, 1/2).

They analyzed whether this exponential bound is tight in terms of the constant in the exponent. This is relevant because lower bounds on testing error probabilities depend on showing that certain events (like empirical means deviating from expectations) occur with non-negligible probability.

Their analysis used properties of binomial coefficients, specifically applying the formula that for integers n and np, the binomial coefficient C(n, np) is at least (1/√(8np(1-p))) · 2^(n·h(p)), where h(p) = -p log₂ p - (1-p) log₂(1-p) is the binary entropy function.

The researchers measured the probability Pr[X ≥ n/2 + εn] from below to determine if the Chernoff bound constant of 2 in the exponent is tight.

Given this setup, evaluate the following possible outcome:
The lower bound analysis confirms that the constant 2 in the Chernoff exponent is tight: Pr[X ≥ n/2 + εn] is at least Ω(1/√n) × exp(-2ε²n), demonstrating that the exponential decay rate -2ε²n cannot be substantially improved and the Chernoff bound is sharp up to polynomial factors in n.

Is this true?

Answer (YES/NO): YES